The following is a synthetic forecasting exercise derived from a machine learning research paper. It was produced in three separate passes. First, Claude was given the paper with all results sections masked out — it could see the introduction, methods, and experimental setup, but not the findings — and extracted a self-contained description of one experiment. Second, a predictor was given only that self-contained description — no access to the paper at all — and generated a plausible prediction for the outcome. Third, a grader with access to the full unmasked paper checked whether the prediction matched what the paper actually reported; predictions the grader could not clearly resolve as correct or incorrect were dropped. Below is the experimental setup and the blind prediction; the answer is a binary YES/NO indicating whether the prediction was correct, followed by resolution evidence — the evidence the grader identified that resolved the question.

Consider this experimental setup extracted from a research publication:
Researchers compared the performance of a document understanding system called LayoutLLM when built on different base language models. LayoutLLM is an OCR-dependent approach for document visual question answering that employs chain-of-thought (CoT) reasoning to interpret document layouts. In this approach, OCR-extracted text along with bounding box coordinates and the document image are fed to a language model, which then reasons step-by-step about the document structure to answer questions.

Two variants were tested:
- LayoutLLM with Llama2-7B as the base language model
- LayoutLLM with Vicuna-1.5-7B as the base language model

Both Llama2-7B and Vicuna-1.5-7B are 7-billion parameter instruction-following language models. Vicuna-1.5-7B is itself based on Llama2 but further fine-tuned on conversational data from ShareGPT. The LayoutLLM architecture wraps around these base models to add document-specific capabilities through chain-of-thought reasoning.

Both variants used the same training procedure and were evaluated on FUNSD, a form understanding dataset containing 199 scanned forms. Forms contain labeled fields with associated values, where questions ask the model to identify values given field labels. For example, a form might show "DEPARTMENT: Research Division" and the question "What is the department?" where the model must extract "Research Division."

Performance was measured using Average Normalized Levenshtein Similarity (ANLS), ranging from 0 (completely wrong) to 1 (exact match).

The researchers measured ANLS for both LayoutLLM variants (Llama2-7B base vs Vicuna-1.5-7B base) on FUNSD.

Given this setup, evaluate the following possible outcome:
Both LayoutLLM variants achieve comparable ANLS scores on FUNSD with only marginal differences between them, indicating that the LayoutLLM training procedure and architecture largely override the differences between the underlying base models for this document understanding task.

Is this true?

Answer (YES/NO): YES